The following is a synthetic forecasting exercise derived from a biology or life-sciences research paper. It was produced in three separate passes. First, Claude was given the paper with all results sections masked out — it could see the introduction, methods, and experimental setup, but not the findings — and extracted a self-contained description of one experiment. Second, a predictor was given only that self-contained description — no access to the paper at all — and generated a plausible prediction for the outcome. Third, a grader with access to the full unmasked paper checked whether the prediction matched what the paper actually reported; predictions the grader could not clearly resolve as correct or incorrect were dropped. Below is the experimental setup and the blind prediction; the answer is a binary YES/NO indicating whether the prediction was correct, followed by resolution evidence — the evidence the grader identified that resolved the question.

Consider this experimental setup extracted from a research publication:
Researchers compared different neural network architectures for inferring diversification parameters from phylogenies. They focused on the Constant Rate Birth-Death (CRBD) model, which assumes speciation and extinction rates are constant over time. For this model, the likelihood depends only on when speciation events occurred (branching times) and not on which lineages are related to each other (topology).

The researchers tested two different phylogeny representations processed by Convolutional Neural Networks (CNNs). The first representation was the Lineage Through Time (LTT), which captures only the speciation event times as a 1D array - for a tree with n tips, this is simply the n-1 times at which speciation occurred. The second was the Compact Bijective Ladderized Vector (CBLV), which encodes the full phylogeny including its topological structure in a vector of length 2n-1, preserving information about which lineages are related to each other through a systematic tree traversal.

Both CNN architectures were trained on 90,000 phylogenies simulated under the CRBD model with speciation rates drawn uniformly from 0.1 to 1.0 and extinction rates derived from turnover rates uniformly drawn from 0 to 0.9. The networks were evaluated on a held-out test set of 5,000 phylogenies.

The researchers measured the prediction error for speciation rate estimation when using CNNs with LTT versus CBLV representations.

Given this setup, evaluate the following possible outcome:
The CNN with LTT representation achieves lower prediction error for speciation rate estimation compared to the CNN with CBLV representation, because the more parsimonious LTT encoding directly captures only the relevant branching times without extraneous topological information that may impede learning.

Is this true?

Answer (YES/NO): YES